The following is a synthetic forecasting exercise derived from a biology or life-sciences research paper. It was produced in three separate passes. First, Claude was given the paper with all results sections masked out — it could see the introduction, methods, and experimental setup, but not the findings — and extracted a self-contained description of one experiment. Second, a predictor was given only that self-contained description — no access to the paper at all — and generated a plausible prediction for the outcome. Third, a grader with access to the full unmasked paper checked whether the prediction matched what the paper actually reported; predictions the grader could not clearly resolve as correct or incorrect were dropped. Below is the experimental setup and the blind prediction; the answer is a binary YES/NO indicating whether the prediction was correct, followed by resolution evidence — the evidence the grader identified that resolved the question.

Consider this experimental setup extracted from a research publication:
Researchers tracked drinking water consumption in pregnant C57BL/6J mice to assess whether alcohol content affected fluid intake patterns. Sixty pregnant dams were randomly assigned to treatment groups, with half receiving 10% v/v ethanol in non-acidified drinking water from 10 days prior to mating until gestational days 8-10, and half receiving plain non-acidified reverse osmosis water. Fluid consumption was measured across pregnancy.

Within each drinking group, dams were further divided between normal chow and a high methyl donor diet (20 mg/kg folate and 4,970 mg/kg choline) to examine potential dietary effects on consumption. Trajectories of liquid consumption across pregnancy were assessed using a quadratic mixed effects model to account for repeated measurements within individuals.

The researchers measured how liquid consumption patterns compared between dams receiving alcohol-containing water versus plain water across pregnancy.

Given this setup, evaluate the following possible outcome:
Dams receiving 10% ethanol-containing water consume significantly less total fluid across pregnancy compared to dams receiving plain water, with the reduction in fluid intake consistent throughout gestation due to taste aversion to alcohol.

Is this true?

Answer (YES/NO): NO